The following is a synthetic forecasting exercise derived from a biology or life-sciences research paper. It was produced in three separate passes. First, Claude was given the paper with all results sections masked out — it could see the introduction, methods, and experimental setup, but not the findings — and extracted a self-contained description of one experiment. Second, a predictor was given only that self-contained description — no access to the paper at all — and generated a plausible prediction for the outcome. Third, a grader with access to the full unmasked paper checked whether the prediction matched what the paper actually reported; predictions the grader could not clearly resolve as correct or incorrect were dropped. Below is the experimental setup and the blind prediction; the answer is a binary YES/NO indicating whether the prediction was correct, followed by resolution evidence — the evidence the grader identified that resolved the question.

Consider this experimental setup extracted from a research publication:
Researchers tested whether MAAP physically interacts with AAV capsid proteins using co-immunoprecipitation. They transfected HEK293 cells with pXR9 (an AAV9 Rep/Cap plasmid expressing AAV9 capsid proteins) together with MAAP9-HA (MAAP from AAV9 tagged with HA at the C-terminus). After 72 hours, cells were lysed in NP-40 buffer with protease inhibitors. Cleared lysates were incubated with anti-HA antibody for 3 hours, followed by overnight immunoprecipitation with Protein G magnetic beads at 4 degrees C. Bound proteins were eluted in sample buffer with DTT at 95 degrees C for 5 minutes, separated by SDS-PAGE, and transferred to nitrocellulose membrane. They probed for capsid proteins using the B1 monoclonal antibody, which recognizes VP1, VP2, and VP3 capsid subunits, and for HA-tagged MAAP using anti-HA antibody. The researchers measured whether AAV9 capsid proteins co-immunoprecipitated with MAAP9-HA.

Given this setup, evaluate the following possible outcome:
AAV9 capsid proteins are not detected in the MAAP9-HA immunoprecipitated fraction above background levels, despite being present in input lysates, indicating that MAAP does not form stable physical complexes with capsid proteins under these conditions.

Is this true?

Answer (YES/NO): YES